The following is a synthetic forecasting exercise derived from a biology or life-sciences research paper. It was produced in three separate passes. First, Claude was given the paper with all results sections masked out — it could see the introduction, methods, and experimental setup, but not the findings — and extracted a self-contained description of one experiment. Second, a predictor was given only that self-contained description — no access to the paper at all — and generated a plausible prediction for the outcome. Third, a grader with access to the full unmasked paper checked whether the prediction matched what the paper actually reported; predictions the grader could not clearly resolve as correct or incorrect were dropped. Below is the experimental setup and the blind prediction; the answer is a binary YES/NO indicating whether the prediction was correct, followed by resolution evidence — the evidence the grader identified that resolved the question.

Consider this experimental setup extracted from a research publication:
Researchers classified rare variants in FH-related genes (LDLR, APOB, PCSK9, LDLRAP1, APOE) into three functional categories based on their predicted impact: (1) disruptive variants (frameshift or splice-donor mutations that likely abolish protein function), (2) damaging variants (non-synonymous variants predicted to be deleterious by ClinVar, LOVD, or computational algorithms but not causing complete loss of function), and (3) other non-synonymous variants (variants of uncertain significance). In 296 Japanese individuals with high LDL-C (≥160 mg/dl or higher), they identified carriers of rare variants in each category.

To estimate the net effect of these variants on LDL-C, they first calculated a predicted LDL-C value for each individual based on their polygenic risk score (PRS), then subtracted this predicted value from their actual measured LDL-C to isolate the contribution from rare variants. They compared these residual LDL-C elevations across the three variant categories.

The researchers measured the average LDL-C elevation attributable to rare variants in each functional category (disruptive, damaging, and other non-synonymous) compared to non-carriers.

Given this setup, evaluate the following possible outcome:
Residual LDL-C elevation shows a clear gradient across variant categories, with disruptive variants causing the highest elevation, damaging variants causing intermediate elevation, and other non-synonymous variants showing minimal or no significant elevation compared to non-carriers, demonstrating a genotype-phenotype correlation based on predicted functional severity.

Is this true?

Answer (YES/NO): NO